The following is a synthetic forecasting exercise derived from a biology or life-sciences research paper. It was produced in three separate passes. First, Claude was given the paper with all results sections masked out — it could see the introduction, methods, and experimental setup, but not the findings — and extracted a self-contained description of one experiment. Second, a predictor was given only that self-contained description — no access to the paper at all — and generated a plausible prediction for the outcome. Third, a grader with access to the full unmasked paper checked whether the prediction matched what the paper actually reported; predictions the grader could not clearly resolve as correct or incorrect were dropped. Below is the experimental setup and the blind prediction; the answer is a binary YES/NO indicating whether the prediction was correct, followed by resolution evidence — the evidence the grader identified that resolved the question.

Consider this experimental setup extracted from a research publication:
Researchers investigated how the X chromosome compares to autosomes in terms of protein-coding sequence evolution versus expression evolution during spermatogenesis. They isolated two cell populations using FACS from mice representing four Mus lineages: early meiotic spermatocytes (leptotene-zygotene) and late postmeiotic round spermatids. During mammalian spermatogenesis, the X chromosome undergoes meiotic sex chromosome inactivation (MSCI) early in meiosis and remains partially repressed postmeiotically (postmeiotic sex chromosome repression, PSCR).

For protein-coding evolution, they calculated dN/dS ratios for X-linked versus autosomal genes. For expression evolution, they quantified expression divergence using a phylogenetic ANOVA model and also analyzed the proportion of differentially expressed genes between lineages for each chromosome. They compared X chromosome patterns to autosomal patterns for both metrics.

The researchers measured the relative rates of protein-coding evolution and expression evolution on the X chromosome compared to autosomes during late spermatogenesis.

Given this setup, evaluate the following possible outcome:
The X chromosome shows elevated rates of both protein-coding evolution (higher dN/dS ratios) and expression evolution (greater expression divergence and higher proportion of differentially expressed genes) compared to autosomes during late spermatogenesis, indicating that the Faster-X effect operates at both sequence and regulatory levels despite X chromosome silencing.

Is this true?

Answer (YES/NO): NO